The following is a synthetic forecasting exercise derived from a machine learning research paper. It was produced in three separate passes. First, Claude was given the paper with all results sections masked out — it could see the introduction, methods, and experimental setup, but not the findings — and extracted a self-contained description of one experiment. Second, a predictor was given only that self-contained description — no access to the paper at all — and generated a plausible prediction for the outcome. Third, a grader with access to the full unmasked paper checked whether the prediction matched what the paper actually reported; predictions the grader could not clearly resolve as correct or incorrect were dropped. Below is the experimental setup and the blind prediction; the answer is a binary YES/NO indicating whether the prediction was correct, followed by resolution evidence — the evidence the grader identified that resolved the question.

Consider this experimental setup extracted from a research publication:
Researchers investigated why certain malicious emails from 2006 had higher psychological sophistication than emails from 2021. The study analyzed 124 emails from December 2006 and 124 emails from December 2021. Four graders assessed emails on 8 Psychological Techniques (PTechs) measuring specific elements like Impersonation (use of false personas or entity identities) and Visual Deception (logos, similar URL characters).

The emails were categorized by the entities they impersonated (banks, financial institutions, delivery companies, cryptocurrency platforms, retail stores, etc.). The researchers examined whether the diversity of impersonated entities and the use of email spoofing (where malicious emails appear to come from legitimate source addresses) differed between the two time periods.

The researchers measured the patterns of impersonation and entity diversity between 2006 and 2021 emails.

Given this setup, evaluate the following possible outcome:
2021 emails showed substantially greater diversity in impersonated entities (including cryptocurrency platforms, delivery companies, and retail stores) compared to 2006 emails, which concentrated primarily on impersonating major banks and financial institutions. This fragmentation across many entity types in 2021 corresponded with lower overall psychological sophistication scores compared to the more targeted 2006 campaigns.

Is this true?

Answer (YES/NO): YES